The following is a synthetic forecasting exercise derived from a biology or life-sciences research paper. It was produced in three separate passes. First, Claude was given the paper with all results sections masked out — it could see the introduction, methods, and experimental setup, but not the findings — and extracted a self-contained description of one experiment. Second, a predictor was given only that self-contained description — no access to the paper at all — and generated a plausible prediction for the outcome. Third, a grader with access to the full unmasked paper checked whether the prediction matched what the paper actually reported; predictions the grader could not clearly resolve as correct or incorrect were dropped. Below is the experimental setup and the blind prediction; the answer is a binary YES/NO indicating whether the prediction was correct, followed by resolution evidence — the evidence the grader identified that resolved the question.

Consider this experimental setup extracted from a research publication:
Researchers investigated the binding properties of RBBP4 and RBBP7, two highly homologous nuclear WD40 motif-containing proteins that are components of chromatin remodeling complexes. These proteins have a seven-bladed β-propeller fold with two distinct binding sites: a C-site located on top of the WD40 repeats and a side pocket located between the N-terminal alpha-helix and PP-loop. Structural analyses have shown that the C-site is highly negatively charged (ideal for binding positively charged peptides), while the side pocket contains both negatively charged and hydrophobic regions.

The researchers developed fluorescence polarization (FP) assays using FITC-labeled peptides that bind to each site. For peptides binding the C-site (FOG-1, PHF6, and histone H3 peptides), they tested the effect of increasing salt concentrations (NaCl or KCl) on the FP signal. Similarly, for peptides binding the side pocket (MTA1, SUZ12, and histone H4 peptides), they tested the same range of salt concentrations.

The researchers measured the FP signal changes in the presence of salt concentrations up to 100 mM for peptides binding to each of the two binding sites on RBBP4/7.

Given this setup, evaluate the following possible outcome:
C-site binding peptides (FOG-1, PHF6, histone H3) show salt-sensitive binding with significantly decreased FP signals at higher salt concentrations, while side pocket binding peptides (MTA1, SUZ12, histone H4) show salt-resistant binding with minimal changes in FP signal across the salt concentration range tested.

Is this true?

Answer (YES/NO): YES